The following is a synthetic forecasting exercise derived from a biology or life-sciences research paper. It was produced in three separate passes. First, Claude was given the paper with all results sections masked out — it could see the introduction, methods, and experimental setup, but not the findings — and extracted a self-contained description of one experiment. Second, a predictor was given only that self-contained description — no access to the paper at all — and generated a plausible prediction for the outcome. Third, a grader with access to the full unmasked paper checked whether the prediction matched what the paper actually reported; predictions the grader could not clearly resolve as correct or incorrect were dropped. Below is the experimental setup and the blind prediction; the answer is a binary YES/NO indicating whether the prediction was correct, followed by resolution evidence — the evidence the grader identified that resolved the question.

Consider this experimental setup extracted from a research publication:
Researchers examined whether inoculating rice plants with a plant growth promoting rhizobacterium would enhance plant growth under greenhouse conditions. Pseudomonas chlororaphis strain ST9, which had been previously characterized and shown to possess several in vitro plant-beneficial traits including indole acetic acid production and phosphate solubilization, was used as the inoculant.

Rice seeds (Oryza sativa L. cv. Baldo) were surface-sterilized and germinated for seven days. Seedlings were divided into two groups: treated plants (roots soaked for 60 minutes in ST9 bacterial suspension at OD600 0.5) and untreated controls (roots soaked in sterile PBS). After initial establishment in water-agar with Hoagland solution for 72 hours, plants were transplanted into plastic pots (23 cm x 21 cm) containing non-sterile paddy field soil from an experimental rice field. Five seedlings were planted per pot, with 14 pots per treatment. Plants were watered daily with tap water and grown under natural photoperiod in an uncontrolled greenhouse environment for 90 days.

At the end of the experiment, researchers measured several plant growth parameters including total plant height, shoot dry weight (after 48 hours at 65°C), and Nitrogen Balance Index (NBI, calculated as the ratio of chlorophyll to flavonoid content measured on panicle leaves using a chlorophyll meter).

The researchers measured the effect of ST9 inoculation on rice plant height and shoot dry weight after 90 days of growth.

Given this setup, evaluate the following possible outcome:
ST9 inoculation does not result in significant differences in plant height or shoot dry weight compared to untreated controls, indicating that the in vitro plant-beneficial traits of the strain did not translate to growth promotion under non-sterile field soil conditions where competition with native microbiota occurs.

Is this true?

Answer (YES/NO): YES